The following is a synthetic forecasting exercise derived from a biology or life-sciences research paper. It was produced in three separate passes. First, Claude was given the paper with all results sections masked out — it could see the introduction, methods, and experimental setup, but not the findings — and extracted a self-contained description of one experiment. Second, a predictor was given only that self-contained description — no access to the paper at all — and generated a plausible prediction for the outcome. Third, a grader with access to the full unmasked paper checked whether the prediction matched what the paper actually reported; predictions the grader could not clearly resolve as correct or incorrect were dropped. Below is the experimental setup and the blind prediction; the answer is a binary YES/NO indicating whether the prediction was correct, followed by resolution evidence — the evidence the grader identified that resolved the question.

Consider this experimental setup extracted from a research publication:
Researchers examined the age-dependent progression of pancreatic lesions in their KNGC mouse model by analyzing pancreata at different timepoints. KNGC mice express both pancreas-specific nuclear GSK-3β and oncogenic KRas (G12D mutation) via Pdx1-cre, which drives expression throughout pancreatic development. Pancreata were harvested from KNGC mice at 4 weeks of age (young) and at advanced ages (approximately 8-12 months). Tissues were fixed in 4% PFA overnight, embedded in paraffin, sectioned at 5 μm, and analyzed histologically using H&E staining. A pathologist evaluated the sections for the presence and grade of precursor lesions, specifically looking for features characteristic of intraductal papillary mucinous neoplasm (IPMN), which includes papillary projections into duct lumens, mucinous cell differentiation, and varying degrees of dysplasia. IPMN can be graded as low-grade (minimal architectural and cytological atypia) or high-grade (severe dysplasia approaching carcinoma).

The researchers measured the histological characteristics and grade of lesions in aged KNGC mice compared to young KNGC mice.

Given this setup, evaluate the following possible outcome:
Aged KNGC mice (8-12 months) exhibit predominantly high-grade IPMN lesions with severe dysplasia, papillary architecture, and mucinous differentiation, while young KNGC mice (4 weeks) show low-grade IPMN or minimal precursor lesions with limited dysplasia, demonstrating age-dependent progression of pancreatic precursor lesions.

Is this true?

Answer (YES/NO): NO